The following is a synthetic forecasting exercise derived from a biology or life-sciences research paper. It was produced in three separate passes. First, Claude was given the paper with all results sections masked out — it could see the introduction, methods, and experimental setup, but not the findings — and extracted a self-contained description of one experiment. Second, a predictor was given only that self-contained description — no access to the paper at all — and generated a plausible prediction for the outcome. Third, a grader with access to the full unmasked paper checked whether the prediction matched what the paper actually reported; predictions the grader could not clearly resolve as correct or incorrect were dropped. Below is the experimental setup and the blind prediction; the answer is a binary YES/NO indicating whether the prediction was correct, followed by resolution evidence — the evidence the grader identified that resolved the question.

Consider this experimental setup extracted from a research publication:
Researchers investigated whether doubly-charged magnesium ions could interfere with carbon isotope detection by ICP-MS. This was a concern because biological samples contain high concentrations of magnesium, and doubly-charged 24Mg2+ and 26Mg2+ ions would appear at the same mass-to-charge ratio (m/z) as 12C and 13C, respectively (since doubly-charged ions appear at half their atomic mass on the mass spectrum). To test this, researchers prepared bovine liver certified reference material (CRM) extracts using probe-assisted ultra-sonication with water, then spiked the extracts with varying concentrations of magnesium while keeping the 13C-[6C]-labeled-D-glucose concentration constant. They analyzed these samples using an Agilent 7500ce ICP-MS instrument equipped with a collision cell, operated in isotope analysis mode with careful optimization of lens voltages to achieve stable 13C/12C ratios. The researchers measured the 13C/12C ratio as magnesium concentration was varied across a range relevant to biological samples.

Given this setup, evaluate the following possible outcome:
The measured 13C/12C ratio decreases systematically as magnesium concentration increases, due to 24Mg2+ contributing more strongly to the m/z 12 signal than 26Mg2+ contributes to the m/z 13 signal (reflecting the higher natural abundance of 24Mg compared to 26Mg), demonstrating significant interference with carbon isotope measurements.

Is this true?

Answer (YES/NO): NO